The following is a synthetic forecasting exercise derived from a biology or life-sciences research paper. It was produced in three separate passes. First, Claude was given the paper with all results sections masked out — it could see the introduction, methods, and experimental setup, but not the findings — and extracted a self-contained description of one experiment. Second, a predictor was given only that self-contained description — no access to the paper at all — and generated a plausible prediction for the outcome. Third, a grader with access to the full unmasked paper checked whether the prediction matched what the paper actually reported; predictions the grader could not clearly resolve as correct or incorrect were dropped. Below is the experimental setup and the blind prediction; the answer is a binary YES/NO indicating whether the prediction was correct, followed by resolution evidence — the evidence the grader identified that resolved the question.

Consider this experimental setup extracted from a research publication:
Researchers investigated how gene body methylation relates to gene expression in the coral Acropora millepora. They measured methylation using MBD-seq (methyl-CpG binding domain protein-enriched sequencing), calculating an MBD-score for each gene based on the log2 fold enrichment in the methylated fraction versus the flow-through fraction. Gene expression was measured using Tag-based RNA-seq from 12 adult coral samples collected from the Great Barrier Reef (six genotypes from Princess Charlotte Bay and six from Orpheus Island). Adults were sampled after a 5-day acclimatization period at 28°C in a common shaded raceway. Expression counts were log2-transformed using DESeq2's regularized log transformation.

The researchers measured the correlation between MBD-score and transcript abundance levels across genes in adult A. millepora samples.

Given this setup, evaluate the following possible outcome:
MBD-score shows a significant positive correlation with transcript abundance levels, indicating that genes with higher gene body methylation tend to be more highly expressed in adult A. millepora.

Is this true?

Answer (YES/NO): YES